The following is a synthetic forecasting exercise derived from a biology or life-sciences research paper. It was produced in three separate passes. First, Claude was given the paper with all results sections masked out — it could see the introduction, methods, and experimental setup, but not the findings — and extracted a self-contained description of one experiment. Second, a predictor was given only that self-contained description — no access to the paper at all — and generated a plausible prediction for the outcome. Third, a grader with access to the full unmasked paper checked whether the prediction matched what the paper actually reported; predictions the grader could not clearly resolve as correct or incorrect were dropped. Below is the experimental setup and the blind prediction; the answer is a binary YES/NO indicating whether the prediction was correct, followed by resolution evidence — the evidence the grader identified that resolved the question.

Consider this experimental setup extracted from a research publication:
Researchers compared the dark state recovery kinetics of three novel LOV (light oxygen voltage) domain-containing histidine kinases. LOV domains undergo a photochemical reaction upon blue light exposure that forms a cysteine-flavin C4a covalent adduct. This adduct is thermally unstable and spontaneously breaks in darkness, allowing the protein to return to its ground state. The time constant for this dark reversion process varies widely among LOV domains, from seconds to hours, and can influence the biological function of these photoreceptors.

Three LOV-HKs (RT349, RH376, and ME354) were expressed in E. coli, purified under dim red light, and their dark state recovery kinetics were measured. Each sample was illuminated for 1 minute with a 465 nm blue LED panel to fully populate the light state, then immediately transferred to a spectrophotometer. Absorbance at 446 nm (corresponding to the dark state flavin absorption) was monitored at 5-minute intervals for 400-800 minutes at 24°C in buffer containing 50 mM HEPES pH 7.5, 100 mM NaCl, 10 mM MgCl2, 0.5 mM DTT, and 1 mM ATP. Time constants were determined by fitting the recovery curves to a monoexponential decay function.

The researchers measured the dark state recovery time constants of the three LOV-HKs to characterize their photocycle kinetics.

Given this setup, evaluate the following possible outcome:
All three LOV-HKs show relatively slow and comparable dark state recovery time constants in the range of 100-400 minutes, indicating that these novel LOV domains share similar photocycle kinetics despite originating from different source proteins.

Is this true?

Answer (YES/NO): NO